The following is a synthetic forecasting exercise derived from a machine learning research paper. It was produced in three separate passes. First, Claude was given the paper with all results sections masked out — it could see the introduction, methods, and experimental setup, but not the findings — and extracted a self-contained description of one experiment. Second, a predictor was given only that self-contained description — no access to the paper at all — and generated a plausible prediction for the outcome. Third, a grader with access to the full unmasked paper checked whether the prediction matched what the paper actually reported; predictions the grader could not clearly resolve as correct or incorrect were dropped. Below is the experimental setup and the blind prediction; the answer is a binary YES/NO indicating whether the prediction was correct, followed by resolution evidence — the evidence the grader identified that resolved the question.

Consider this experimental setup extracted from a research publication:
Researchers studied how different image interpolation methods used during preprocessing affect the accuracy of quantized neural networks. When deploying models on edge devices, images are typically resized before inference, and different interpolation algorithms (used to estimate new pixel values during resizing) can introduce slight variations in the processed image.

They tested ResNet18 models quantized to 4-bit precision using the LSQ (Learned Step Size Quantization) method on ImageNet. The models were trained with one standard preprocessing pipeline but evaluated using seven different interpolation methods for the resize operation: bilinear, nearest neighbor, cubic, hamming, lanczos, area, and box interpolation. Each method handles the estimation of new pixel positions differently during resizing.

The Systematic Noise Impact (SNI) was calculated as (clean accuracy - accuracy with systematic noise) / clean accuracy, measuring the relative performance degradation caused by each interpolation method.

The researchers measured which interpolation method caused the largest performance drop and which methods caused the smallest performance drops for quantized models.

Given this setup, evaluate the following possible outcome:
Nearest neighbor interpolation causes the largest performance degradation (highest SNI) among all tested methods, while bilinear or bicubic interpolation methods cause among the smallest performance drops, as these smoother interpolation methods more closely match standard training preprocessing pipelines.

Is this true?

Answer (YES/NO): YES